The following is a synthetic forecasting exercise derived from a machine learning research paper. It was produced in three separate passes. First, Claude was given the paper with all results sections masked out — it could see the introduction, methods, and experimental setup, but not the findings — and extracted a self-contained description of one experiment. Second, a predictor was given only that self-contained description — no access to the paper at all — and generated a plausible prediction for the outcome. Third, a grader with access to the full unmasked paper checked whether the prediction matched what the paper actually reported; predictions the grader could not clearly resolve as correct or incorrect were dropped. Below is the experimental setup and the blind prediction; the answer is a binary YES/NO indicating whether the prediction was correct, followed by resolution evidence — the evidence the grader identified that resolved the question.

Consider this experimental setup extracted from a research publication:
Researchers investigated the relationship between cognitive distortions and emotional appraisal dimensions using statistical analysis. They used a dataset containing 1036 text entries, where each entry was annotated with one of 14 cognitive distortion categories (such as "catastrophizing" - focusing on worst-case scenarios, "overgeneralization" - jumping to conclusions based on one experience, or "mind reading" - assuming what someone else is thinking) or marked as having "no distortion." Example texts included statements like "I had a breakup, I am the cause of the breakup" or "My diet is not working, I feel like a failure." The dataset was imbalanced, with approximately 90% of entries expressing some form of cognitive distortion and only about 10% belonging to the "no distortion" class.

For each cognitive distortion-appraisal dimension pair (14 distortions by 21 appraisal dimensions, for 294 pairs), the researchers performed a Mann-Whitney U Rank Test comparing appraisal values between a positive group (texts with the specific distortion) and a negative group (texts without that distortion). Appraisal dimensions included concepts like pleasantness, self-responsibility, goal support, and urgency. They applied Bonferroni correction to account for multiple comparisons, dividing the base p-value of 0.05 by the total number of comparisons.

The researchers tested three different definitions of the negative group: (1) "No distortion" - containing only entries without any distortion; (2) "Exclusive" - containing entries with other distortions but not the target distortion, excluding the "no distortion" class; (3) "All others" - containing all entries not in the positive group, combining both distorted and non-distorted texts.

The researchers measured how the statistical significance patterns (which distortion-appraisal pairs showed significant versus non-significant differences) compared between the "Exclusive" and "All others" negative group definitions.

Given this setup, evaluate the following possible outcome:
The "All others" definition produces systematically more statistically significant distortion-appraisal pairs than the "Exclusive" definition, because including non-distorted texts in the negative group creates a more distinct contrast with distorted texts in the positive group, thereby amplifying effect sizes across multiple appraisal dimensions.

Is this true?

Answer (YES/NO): NO